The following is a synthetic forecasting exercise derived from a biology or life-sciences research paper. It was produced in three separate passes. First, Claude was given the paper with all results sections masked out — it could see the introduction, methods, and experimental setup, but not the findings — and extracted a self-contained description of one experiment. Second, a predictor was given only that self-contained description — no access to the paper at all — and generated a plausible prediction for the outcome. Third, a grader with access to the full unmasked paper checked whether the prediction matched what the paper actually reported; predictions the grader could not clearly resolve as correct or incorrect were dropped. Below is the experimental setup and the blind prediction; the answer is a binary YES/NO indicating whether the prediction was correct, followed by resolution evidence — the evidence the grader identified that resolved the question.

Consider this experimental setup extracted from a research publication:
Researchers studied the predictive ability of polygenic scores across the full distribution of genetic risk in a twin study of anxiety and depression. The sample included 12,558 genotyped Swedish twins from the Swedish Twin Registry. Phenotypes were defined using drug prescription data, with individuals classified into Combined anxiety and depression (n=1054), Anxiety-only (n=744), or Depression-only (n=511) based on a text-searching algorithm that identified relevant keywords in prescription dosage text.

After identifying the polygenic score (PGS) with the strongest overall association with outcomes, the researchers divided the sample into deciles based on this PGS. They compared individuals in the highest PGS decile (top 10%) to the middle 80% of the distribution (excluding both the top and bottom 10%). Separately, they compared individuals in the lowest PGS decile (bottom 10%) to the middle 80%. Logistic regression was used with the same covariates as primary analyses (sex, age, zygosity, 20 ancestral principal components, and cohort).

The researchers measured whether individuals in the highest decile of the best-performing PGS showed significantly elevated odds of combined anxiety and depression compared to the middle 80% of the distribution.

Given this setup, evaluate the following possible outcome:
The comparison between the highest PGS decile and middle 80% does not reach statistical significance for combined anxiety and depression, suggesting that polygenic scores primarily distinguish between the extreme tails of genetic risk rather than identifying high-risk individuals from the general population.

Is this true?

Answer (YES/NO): NO